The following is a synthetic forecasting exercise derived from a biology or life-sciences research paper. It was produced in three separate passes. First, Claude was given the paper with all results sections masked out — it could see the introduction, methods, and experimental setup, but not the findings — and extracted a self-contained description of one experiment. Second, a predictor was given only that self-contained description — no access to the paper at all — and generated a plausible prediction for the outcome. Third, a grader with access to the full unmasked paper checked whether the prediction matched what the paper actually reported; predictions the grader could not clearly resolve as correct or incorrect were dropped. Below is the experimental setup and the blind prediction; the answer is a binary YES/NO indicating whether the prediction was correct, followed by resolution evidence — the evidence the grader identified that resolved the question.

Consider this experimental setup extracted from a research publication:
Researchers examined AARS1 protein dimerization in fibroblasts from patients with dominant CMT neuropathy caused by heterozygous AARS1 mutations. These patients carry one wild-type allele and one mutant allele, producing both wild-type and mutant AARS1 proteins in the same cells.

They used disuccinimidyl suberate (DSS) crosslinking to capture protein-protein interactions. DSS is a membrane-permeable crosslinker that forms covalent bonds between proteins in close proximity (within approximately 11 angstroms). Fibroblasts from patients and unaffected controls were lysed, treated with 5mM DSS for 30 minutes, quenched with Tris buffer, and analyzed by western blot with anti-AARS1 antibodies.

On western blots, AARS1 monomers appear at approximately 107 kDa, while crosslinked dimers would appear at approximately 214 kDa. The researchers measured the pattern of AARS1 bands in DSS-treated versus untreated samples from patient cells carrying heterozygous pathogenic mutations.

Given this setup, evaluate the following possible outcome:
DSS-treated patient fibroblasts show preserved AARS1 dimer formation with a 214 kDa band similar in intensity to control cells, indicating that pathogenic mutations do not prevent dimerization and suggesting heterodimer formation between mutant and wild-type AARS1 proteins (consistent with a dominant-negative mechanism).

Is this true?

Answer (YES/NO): YES